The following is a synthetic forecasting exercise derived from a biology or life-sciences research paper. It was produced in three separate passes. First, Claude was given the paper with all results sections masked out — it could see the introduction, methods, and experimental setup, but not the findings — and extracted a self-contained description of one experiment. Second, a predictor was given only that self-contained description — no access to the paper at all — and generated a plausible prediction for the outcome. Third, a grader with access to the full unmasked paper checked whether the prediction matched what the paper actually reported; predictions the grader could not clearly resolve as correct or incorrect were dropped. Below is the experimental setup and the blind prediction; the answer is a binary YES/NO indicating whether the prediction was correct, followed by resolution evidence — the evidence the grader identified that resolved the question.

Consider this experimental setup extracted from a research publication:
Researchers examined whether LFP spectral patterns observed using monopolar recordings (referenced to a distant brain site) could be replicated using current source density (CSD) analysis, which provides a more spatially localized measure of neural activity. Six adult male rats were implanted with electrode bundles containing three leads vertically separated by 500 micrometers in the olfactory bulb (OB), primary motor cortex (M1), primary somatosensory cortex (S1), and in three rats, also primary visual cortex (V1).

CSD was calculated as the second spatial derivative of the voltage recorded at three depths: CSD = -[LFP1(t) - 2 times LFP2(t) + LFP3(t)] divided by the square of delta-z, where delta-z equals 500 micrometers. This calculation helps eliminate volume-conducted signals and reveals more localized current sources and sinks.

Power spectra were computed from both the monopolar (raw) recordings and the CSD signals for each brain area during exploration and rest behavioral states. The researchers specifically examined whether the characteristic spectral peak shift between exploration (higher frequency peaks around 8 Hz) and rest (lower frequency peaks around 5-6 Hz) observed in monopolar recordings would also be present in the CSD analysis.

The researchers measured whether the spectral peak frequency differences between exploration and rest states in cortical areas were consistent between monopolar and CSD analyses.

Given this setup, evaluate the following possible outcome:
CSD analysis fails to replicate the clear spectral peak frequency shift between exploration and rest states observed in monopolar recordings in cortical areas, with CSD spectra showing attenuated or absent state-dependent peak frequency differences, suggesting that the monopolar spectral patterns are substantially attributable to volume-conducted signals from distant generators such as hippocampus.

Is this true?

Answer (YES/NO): NO